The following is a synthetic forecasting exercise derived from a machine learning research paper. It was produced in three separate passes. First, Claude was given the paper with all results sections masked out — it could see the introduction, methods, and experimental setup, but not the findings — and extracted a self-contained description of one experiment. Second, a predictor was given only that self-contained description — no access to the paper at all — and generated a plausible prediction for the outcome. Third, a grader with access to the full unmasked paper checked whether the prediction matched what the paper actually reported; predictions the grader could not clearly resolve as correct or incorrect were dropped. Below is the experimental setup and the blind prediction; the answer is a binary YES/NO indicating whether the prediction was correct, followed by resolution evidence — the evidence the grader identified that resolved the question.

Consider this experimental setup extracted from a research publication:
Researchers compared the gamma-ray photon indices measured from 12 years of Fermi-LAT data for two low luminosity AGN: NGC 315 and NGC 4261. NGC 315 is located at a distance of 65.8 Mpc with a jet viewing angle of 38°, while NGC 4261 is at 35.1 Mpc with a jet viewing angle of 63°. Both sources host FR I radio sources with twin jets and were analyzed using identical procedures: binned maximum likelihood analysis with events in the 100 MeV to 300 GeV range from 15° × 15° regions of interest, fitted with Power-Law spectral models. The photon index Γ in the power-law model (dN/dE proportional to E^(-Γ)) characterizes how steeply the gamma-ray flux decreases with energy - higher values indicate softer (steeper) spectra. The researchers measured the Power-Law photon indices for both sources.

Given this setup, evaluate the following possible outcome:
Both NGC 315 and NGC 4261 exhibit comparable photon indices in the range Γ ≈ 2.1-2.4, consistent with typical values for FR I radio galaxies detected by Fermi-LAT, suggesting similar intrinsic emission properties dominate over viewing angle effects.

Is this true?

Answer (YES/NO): NO